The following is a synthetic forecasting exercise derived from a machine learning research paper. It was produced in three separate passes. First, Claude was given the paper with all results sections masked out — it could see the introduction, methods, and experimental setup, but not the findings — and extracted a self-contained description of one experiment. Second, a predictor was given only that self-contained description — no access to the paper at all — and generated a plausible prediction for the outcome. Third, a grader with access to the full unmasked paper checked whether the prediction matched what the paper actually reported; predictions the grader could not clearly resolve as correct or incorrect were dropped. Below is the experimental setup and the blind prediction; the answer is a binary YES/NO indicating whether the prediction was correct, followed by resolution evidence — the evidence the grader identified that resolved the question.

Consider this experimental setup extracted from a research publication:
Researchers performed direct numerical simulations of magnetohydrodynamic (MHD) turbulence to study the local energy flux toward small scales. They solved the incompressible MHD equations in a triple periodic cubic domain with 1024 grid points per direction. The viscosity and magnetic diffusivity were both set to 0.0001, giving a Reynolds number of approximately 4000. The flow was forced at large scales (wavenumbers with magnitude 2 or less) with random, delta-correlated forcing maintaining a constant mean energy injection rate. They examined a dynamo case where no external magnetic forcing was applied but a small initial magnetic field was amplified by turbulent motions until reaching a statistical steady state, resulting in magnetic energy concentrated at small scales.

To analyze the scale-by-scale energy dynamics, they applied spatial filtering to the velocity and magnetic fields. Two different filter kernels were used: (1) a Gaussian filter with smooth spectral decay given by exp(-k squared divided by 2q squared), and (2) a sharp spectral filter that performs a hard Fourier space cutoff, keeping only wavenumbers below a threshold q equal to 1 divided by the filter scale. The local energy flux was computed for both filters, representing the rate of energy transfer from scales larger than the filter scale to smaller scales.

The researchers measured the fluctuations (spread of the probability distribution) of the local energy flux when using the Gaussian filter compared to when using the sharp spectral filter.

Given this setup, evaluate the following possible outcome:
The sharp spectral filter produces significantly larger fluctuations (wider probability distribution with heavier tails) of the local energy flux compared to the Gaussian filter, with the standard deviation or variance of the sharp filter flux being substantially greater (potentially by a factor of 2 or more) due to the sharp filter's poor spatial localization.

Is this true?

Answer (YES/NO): YES